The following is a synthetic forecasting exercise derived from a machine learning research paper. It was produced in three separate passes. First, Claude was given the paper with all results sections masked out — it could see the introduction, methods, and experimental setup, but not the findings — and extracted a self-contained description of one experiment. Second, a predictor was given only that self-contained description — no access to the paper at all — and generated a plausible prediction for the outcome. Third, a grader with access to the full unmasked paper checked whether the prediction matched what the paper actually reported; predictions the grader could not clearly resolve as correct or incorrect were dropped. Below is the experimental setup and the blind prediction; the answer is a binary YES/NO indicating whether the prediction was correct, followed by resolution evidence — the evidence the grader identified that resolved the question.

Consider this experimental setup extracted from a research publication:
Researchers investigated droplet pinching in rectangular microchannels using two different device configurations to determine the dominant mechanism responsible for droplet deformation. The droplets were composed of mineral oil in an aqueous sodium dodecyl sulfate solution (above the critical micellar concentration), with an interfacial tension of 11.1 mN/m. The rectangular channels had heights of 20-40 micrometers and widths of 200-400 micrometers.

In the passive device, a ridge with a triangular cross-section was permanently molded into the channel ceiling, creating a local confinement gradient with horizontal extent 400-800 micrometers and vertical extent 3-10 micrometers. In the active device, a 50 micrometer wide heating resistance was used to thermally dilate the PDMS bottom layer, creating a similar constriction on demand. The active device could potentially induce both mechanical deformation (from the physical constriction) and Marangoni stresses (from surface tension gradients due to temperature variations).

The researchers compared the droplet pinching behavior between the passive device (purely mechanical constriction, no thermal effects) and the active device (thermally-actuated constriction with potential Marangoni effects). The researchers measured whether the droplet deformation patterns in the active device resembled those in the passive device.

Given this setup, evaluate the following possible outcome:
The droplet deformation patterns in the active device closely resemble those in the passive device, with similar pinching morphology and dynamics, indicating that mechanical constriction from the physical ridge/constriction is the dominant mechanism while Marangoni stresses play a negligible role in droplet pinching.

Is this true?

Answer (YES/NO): YES